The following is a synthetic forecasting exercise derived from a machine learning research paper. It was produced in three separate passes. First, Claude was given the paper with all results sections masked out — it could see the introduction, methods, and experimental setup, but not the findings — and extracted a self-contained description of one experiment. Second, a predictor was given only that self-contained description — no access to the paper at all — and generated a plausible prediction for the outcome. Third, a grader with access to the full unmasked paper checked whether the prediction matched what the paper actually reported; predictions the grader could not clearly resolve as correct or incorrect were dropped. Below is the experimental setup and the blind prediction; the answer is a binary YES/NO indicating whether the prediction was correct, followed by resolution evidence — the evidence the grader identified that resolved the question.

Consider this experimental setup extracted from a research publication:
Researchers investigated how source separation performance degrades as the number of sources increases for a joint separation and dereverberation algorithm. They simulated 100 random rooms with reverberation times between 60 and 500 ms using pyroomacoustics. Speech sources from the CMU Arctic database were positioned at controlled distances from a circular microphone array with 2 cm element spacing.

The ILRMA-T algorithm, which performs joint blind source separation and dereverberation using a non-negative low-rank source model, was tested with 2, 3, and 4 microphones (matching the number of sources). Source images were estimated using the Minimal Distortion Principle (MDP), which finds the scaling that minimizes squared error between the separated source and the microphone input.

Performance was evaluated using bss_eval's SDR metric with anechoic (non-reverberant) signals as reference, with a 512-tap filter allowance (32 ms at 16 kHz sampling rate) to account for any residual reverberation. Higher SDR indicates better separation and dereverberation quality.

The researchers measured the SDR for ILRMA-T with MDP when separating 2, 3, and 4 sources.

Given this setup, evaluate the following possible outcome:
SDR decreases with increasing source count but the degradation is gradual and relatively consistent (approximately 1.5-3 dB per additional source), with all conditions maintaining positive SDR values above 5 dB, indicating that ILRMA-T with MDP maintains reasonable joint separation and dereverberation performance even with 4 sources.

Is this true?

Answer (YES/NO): NO